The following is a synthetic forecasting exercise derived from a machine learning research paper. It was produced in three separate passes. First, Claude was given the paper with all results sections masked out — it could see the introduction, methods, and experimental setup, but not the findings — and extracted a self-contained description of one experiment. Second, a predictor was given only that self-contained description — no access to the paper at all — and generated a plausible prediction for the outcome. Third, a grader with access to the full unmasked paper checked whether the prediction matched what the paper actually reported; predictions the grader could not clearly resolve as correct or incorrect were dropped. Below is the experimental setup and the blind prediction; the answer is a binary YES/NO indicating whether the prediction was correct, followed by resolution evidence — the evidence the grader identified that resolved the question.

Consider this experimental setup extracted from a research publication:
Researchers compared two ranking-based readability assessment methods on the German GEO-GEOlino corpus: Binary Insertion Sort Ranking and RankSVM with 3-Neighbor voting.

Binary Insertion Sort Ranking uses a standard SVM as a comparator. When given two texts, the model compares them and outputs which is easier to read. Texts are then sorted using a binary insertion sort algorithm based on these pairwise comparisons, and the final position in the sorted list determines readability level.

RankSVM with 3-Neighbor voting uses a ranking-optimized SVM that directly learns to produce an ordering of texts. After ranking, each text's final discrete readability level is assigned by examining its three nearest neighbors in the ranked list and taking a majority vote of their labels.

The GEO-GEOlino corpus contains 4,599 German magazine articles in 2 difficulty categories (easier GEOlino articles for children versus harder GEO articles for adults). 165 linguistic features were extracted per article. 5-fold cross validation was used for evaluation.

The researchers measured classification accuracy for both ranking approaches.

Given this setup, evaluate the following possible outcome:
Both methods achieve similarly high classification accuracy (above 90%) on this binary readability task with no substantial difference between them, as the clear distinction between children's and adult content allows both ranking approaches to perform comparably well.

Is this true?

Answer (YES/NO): NO